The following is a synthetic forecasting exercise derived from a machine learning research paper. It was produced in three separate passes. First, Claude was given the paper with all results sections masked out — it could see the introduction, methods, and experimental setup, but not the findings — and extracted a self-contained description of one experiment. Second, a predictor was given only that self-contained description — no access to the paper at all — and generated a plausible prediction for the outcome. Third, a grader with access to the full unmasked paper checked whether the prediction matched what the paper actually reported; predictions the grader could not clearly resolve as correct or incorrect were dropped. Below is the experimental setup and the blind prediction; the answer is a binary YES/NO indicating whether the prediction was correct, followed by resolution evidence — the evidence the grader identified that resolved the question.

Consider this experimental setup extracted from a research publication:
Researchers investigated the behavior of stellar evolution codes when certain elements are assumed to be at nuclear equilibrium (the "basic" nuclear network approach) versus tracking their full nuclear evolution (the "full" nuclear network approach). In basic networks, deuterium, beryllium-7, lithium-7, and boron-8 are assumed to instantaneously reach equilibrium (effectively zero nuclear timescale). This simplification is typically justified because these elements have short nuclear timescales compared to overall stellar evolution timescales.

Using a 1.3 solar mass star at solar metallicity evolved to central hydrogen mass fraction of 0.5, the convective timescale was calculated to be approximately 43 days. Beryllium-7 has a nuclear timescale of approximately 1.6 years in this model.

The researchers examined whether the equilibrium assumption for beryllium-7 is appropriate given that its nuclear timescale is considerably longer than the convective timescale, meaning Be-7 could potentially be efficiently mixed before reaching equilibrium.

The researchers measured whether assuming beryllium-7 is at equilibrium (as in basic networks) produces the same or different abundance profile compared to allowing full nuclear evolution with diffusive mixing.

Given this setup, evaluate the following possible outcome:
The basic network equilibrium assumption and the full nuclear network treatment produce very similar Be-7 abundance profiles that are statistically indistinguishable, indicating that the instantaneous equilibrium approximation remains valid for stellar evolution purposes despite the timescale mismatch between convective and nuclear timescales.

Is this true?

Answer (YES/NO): NO